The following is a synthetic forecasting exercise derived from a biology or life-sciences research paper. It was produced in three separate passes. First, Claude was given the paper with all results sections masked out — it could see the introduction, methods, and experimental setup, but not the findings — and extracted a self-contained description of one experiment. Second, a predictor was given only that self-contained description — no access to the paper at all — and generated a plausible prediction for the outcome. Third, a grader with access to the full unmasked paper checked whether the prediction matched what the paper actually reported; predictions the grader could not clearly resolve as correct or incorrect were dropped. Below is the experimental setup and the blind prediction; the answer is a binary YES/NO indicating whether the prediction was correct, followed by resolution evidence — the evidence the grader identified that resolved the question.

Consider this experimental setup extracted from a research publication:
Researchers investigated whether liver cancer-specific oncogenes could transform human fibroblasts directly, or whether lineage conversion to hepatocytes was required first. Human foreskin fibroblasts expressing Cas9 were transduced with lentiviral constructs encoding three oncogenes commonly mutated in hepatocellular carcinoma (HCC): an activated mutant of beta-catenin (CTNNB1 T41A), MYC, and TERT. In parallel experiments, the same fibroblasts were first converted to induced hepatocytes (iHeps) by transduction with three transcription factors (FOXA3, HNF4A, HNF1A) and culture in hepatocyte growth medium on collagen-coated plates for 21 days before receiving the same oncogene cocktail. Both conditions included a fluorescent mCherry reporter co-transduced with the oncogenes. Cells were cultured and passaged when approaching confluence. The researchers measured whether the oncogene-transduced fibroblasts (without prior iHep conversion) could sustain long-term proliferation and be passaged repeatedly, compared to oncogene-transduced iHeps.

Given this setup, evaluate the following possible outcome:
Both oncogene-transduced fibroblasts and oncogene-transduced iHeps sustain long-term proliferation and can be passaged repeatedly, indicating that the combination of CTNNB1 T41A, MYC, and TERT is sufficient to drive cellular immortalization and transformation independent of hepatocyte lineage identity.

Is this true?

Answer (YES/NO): NO